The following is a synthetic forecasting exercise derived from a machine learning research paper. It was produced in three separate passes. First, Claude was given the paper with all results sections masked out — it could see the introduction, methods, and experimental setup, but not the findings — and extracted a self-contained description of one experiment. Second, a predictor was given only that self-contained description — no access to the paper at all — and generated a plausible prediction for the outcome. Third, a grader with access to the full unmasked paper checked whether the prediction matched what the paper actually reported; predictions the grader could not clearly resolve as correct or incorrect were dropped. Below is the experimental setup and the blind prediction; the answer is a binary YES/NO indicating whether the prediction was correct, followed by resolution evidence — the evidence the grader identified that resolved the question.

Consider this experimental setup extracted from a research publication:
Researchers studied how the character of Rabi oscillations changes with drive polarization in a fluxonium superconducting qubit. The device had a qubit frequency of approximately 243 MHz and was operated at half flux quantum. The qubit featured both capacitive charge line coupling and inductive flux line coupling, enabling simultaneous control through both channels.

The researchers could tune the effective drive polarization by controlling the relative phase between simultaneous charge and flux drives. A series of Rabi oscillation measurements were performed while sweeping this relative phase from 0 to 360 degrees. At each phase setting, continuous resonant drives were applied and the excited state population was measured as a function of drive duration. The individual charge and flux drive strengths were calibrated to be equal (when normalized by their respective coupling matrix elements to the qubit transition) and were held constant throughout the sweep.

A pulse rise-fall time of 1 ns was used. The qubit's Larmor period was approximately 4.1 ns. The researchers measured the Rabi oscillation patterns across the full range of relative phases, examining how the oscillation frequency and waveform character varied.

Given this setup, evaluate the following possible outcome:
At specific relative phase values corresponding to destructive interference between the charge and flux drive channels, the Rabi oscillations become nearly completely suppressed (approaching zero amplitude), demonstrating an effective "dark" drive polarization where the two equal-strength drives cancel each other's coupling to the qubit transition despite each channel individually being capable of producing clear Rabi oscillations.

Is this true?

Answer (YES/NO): YES